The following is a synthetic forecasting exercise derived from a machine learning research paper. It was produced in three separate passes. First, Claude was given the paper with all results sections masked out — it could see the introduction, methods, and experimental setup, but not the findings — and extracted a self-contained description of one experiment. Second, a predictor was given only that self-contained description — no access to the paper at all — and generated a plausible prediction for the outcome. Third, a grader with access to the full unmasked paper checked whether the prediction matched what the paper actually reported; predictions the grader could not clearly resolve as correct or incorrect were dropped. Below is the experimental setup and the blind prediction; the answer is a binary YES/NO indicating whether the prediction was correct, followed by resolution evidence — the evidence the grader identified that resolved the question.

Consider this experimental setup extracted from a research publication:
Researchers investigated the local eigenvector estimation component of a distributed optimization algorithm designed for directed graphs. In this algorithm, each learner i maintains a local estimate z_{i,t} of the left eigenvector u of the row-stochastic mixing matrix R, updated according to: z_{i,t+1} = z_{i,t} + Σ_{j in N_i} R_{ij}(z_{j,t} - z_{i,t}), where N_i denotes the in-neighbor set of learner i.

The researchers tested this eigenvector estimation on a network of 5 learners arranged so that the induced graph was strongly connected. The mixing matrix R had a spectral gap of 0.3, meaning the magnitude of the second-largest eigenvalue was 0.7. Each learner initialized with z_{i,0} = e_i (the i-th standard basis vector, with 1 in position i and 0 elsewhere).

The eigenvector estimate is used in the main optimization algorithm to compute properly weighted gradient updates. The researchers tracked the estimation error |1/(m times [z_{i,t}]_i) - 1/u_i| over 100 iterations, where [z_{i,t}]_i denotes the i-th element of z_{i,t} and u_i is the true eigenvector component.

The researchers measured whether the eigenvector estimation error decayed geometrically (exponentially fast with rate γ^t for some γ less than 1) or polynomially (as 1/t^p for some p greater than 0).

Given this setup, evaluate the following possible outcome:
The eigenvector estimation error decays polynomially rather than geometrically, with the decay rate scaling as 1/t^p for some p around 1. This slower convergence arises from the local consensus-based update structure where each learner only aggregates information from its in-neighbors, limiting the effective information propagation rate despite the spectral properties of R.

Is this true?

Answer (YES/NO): NO